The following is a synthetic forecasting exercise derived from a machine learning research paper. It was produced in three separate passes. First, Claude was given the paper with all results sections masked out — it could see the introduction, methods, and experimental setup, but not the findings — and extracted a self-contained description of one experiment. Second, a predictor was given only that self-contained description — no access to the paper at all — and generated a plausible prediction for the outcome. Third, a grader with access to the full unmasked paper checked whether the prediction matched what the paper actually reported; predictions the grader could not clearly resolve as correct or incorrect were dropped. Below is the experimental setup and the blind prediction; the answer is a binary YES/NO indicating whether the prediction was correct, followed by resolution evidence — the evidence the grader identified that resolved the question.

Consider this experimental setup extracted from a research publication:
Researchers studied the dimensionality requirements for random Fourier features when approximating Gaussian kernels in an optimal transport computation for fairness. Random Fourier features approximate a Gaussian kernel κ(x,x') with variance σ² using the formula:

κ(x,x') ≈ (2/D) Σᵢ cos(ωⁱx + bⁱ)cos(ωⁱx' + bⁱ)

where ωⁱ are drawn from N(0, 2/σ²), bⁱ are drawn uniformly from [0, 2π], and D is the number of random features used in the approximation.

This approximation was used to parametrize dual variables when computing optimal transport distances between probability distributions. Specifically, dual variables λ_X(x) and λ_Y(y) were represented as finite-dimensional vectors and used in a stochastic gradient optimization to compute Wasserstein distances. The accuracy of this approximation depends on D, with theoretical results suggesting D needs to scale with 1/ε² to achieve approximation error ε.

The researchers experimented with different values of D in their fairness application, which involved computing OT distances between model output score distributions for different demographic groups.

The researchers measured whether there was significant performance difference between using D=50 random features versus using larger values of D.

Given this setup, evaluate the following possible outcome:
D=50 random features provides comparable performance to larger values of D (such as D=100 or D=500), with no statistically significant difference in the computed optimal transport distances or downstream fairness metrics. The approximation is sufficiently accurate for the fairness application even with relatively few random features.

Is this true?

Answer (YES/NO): YES